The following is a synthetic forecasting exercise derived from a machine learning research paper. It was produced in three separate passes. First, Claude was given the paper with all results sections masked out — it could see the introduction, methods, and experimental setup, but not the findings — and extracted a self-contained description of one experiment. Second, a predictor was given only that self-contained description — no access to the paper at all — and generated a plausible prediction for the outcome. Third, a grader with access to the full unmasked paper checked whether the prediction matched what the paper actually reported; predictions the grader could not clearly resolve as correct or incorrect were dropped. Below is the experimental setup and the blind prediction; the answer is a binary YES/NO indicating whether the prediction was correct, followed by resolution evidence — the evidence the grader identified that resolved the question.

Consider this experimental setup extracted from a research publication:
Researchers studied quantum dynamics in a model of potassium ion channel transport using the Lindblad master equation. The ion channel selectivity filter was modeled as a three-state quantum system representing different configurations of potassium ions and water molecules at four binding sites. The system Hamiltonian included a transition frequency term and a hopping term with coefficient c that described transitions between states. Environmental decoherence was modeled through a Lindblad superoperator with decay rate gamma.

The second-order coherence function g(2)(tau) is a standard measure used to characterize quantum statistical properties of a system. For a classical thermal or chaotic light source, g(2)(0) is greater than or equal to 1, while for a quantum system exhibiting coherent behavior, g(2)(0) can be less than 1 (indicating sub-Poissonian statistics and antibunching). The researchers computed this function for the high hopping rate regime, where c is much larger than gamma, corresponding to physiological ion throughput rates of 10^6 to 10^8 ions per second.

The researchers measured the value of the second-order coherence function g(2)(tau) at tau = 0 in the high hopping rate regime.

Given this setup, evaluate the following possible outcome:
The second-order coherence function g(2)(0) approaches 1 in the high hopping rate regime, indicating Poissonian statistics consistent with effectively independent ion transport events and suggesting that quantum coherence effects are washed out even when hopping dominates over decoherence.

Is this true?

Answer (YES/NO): NO